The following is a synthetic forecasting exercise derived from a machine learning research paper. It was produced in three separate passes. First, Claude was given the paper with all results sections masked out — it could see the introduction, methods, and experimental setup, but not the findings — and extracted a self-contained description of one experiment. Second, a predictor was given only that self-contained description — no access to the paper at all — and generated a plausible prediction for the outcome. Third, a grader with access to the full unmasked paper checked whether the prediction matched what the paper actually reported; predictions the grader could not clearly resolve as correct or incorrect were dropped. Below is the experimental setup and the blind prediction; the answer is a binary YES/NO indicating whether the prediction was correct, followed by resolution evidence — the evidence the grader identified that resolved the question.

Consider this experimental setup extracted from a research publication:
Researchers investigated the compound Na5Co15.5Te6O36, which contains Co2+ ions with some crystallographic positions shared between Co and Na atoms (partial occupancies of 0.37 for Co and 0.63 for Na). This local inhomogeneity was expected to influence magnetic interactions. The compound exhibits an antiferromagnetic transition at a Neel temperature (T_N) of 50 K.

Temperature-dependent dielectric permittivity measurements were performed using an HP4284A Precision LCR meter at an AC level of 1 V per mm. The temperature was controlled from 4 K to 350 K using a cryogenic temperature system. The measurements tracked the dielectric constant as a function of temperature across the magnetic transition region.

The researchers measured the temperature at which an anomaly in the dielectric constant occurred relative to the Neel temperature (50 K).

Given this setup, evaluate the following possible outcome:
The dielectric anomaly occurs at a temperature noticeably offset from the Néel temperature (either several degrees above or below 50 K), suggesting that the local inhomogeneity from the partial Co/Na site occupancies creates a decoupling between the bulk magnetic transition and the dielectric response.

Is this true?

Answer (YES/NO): NO